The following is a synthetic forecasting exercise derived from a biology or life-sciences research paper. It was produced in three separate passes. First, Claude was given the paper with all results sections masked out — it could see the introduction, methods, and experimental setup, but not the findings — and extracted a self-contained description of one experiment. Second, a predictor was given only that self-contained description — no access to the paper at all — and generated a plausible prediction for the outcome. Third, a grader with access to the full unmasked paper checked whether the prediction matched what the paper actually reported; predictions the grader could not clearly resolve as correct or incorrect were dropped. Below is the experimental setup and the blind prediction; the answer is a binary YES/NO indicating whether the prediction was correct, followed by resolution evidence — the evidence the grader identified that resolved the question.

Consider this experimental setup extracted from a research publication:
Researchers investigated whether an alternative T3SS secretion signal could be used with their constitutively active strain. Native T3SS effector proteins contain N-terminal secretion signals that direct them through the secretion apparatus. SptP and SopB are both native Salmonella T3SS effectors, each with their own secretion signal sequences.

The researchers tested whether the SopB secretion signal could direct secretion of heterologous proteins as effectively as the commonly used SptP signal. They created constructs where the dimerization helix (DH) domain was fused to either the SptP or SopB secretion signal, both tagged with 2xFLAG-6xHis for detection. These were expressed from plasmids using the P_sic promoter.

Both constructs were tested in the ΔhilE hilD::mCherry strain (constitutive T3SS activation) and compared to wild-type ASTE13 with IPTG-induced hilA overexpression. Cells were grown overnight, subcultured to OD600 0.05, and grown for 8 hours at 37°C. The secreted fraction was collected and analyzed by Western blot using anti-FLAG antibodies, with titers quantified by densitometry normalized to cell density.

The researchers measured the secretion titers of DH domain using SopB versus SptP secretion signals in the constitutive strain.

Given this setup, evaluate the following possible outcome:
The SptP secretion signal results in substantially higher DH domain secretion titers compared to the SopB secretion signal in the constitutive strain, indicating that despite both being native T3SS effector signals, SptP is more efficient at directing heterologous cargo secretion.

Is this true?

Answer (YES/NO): NO